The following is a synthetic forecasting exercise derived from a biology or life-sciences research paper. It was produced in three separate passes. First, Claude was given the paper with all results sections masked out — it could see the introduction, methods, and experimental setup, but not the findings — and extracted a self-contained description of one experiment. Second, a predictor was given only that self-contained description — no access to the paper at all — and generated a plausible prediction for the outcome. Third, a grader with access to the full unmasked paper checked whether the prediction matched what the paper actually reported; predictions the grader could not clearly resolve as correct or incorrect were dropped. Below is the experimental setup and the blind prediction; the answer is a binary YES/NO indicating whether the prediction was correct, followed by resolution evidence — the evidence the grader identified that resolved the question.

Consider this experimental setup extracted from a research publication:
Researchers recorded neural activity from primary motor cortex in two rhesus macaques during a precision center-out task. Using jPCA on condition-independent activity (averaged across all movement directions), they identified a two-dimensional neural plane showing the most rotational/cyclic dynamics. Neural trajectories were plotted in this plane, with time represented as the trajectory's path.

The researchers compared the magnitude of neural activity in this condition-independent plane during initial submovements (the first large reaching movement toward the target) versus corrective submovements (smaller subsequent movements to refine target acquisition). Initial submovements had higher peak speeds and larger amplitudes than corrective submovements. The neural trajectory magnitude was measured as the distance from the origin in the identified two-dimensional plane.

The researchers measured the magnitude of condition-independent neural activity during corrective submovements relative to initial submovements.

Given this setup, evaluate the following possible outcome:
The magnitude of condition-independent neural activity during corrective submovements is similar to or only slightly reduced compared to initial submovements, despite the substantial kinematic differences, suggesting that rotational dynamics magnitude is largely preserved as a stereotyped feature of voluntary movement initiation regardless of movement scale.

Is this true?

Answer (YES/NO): NO